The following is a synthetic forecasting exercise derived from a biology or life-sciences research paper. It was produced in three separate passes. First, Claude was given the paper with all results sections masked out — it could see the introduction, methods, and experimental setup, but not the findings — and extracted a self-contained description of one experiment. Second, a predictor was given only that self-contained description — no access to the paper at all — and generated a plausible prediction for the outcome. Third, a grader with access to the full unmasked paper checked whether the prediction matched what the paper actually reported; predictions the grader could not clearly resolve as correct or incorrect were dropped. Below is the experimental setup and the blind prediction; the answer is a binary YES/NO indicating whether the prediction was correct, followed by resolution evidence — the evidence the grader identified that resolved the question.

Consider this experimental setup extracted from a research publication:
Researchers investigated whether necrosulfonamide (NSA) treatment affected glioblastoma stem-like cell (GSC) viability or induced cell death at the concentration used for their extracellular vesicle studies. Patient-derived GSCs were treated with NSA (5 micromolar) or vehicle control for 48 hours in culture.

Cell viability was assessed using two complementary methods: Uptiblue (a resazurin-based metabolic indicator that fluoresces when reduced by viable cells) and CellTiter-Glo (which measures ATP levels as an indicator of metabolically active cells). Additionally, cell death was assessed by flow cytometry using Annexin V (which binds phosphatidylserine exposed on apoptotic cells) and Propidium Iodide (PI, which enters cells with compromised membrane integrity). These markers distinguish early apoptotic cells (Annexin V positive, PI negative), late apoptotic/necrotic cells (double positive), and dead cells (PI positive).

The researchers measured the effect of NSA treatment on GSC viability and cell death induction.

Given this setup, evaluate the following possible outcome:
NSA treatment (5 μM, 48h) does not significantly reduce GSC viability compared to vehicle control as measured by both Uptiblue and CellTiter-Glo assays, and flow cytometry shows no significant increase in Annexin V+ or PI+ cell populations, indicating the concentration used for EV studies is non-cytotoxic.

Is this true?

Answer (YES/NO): NO